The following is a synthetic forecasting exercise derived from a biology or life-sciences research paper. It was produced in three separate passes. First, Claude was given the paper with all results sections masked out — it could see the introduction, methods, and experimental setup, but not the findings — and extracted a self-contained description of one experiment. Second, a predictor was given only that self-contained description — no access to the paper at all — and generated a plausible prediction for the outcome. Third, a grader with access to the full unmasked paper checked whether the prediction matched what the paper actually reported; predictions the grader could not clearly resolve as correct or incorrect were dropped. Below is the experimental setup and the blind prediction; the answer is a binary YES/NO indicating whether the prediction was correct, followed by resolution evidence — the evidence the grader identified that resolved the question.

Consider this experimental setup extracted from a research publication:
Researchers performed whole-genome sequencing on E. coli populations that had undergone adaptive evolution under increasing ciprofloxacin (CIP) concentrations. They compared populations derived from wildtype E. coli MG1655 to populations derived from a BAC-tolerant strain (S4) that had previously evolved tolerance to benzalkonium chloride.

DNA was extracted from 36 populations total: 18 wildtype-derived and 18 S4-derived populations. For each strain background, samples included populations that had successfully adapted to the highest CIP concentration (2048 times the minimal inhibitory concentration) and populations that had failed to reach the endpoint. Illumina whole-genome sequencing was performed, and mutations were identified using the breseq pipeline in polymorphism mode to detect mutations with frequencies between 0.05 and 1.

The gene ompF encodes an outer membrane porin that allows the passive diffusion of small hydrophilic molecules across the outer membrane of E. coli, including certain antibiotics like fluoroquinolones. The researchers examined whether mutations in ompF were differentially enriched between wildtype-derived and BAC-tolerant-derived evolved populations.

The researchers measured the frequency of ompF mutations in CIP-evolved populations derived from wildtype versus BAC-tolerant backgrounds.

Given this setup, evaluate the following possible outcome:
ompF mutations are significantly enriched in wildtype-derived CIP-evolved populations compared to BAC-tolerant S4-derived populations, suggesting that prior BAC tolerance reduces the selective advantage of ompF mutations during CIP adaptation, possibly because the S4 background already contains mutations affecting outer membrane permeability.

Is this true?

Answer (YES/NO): NO